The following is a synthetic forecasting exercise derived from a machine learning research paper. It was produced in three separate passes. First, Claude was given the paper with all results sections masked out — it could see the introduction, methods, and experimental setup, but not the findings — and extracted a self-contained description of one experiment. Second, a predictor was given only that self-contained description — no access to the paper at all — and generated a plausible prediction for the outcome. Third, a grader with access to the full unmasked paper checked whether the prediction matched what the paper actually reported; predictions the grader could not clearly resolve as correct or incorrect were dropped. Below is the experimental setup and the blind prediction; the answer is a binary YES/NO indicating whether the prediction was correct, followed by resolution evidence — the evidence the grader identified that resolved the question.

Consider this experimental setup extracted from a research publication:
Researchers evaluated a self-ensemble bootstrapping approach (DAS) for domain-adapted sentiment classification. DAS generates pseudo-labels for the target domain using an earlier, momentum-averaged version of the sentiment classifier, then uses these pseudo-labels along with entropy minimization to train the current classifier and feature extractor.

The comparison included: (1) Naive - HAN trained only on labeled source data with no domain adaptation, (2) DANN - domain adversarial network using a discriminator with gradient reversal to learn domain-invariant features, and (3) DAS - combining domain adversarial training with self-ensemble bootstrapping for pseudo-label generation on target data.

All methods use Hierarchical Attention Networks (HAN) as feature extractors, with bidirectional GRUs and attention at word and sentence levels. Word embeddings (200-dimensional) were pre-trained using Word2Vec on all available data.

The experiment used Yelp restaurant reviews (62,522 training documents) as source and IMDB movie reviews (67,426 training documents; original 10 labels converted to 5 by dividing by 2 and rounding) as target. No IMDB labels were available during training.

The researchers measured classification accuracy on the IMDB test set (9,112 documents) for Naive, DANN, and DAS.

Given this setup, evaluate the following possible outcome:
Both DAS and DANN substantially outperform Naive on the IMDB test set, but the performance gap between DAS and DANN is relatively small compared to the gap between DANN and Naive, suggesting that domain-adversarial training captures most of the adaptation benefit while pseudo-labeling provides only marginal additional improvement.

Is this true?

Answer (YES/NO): NO